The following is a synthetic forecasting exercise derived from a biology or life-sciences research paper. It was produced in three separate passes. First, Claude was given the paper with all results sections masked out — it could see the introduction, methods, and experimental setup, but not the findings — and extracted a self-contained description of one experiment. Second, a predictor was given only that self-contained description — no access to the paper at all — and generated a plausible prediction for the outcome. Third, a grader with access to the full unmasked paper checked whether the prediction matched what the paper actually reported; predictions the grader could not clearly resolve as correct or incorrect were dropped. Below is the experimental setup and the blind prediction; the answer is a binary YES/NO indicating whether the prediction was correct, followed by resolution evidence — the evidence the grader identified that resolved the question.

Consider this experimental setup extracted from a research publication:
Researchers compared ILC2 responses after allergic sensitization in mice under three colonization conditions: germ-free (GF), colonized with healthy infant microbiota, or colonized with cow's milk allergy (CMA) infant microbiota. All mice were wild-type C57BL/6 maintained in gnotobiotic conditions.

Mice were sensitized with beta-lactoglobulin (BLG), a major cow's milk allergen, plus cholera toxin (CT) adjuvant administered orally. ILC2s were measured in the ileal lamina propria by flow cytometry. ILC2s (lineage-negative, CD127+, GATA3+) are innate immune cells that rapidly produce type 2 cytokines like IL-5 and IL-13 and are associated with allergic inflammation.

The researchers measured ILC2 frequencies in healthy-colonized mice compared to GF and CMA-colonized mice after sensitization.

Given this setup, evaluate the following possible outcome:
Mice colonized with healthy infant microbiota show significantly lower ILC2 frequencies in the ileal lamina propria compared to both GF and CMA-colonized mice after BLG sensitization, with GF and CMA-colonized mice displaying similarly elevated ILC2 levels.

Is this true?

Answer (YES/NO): YES